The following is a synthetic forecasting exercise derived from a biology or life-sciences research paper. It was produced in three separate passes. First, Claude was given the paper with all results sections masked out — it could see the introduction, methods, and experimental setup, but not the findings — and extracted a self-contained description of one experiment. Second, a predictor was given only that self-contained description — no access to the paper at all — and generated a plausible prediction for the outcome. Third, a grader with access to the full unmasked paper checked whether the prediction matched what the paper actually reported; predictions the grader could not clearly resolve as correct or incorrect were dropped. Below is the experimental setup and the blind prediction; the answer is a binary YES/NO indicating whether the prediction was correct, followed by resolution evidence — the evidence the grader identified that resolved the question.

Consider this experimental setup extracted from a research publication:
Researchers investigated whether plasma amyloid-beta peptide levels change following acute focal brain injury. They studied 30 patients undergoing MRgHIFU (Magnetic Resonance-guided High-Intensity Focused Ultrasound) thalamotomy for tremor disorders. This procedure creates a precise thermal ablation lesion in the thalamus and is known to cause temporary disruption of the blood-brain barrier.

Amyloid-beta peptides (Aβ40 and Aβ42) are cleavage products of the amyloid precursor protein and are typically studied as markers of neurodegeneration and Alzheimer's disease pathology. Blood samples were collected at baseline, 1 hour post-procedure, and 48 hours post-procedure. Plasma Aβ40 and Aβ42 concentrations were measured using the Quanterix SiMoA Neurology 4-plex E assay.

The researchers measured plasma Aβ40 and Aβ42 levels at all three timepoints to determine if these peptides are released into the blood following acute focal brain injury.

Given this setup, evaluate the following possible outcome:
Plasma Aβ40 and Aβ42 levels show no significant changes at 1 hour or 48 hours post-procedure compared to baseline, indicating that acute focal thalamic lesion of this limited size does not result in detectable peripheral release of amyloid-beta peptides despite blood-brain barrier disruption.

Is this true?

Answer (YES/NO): NO